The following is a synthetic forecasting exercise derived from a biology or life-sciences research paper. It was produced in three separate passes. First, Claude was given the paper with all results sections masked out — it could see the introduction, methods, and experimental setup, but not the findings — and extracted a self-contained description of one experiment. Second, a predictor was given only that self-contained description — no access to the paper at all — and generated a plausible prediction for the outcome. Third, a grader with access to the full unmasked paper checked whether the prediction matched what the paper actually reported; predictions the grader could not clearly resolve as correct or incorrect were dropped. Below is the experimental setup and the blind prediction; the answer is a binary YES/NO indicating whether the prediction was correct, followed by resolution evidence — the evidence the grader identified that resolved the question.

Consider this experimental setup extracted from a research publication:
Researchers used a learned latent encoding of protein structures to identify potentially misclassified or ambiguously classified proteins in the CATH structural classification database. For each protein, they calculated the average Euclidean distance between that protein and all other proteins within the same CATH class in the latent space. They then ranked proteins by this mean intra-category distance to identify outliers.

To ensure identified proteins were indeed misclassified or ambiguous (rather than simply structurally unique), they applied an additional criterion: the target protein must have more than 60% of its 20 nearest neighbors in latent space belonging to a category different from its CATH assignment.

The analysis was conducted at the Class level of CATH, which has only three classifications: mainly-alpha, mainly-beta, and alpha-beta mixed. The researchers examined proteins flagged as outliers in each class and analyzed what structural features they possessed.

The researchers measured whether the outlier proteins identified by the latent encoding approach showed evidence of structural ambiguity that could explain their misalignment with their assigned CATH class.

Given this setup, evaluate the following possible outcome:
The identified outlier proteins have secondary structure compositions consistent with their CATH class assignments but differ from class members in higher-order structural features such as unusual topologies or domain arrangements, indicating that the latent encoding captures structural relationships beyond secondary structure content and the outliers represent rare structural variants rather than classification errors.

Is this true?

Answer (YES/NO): NO